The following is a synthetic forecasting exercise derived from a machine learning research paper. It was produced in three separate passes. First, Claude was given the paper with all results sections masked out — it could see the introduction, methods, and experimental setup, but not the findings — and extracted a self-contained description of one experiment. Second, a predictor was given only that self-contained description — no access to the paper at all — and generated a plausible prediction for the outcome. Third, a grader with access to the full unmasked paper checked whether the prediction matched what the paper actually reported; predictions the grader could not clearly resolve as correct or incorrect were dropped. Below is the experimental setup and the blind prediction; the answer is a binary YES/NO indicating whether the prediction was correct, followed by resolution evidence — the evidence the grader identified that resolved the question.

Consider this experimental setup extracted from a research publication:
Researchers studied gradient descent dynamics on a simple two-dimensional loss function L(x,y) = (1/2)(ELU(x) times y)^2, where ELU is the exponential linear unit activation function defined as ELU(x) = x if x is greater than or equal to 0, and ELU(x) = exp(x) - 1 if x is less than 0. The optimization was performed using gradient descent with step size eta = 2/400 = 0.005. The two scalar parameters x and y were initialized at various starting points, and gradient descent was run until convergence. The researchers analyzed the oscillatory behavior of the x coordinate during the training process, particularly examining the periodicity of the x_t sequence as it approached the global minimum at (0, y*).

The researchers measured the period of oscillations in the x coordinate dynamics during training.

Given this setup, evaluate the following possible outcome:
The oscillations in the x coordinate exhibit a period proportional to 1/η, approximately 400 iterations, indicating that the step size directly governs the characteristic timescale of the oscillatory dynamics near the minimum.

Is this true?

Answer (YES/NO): NO